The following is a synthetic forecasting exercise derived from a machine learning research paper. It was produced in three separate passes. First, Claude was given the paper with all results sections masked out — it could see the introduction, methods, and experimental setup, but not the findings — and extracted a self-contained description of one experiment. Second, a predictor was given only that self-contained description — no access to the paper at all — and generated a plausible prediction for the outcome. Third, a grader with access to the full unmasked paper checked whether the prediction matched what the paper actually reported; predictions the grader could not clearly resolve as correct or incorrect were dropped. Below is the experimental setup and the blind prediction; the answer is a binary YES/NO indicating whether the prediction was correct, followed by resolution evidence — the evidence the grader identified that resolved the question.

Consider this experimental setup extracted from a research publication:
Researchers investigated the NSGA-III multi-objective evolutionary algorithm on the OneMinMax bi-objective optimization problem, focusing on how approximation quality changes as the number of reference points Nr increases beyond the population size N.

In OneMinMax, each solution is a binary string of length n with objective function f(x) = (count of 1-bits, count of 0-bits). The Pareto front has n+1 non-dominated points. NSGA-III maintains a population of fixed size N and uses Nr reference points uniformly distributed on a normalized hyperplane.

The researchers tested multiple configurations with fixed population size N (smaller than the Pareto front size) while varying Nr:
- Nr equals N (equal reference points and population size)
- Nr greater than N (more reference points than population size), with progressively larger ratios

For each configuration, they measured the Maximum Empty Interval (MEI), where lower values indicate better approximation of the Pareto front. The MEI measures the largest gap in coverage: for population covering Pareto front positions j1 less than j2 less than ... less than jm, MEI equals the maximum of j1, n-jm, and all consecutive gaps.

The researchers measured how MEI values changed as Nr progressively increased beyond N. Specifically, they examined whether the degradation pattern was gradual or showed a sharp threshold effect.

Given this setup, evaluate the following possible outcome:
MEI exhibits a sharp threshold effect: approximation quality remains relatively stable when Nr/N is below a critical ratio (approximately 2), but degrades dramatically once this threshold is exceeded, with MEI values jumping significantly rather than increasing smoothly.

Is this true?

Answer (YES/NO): NO